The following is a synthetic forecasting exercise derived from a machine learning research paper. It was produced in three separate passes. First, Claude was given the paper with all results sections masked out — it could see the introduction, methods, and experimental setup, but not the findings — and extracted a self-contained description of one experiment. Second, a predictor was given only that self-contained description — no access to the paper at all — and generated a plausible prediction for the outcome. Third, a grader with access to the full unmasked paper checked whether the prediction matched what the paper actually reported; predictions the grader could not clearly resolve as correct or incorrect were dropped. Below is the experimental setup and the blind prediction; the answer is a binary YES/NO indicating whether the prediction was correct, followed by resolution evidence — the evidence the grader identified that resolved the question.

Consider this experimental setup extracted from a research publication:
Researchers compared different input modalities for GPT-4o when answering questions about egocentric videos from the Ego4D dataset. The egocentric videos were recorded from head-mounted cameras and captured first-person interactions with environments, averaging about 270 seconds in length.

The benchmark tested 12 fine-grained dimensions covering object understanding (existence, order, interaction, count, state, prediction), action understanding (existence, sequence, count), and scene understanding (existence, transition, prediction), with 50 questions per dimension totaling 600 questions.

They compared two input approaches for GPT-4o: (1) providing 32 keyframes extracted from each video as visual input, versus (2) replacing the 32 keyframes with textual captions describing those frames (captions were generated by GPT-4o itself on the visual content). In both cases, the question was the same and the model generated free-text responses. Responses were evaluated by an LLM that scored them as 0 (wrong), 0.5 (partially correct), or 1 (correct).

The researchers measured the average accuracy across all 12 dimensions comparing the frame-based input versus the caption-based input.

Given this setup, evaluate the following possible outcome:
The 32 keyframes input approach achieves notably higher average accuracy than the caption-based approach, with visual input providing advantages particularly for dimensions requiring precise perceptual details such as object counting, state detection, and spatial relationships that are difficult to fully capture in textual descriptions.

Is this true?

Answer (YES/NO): YES